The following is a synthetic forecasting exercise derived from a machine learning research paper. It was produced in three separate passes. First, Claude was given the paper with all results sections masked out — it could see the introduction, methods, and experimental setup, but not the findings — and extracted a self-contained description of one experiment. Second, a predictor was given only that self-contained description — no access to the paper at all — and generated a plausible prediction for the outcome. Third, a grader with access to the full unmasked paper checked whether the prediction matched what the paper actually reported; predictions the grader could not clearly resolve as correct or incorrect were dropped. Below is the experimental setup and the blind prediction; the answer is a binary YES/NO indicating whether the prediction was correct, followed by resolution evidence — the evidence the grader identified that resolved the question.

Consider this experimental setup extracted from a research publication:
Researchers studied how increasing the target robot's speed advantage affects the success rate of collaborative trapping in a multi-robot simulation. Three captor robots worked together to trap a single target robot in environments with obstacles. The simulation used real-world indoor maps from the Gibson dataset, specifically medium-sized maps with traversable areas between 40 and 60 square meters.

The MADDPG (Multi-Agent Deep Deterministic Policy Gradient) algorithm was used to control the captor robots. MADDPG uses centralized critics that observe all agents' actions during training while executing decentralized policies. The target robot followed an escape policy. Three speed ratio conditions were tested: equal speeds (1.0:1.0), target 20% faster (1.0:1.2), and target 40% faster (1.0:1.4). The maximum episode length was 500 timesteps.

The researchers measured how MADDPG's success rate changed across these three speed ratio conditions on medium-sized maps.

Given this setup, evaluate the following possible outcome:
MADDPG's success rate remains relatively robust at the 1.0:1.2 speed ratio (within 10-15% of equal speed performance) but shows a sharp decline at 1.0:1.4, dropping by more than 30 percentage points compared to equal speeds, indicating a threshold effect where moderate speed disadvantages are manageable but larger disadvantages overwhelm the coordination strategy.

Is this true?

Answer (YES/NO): NO